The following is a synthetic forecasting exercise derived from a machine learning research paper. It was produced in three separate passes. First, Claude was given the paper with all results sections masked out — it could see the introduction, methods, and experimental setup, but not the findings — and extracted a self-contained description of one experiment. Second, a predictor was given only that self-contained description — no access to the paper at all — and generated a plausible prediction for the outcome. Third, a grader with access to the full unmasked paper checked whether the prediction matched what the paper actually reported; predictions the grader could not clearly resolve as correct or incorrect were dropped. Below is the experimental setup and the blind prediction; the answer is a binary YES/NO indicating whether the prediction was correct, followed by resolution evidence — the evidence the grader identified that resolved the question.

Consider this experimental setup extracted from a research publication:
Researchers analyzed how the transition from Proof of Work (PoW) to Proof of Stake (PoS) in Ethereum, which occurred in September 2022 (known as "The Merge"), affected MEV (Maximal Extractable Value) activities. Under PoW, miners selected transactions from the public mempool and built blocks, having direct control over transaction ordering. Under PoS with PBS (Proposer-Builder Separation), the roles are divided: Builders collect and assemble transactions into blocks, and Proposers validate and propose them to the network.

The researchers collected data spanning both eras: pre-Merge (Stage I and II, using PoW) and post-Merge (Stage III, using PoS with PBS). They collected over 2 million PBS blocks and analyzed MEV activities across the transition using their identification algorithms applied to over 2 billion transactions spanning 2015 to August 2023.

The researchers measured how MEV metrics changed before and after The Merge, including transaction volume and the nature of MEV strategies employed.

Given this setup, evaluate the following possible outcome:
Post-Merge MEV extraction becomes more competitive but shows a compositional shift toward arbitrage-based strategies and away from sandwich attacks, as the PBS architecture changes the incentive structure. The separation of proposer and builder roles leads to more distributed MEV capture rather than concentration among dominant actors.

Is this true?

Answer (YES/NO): NO